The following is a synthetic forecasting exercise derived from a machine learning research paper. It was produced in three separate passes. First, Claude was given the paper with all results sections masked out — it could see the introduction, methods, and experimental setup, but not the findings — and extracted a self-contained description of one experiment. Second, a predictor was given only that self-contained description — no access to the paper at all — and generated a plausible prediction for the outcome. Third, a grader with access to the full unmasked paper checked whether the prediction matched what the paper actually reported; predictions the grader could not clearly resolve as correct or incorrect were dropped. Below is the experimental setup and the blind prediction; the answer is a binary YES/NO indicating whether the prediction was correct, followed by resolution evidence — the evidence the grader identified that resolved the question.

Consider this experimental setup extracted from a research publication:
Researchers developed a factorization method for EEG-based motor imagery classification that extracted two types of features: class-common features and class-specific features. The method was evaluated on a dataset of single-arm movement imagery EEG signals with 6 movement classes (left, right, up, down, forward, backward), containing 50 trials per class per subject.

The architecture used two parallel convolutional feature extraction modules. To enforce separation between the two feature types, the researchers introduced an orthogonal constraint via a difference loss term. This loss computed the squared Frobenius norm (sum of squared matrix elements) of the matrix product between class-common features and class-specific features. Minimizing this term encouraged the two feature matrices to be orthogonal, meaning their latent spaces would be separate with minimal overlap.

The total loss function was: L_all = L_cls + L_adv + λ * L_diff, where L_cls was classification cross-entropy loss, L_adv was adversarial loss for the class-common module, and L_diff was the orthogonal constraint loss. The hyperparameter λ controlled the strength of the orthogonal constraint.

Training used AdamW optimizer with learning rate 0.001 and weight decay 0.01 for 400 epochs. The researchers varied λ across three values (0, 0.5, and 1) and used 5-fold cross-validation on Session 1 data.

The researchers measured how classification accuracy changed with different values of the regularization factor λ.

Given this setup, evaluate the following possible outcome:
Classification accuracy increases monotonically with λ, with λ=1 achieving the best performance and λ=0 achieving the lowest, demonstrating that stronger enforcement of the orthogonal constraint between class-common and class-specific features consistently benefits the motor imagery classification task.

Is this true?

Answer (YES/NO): YES